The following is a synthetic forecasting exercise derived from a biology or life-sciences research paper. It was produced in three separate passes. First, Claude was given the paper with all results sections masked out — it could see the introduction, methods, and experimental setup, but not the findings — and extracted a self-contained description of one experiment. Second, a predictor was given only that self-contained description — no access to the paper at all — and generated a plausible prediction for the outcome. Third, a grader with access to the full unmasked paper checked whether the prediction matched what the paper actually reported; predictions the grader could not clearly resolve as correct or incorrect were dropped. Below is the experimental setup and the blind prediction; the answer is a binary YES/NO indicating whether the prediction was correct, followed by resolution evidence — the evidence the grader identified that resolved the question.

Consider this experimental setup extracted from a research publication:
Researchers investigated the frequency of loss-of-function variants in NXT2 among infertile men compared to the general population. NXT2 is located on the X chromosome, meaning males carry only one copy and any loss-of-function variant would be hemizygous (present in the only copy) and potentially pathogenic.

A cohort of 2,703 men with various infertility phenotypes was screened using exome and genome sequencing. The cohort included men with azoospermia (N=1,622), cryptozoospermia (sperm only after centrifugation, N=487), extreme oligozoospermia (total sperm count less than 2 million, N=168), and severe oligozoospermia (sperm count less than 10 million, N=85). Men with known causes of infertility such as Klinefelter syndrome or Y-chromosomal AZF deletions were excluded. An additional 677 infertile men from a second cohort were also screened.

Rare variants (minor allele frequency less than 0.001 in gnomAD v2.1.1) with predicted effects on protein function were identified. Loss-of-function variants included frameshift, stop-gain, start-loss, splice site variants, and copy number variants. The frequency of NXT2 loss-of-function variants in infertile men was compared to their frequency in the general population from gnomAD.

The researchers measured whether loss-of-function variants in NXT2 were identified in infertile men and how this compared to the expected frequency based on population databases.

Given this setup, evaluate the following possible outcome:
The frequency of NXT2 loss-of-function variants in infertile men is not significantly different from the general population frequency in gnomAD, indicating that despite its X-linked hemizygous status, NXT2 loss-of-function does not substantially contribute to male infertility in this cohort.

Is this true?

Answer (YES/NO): NO